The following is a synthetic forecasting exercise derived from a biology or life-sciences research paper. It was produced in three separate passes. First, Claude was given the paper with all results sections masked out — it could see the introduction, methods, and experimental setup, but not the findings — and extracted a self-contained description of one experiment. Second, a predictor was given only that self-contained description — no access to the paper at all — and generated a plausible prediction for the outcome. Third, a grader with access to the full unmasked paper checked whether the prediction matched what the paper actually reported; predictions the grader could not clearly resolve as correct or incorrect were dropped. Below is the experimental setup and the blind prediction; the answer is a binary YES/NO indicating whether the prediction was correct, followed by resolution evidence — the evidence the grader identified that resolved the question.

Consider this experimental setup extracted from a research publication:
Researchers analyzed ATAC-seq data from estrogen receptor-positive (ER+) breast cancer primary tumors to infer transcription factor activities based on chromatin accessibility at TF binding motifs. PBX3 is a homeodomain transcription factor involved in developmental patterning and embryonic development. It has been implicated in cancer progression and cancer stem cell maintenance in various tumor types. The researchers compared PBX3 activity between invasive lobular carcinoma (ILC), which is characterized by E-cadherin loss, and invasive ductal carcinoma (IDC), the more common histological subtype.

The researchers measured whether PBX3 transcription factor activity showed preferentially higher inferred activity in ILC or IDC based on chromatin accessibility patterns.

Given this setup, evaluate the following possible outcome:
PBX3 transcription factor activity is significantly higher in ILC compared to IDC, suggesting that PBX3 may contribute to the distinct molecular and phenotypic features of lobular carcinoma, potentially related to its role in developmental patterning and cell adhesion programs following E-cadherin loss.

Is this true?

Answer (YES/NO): NO